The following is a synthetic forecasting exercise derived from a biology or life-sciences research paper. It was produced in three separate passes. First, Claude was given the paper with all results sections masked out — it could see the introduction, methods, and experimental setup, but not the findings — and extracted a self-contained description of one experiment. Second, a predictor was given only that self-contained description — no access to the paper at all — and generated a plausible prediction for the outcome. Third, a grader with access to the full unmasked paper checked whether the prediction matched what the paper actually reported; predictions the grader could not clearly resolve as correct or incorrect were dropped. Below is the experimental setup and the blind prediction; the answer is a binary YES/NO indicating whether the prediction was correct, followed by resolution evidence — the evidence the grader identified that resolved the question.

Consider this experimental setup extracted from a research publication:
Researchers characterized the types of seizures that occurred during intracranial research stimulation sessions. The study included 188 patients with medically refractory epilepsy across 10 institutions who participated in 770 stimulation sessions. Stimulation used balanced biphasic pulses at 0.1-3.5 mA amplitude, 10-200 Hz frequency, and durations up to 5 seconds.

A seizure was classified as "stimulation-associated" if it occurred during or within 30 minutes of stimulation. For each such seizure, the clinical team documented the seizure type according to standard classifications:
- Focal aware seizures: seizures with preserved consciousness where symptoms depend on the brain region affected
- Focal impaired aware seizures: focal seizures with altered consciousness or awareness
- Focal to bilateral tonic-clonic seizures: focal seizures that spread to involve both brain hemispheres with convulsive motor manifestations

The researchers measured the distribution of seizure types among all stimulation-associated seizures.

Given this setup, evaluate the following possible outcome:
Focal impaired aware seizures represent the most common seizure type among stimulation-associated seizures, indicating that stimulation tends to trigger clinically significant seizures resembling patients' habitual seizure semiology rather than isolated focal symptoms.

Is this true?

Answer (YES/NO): NO